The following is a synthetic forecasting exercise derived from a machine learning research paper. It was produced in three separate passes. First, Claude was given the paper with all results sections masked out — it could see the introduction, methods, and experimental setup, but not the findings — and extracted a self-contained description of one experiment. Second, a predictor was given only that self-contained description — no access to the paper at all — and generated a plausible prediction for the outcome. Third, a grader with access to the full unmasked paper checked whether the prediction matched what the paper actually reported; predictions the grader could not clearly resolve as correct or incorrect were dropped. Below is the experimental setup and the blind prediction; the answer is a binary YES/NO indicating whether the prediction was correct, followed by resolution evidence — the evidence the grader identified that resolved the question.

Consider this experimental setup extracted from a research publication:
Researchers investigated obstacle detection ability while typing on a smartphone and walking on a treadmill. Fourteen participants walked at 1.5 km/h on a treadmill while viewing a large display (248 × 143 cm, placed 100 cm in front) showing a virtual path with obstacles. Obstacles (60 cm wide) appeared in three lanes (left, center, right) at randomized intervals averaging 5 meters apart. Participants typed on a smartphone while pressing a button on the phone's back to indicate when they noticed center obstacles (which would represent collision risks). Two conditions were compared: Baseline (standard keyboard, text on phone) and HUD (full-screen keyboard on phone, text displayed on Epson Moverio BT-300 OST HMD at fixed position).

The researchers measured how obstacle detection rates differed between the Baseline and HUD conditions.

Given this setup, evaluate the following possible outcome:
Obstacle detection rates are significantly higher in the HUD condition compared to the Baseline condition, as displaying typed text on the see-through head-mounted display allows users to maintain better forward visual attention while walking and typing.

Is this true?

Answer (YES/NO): NO